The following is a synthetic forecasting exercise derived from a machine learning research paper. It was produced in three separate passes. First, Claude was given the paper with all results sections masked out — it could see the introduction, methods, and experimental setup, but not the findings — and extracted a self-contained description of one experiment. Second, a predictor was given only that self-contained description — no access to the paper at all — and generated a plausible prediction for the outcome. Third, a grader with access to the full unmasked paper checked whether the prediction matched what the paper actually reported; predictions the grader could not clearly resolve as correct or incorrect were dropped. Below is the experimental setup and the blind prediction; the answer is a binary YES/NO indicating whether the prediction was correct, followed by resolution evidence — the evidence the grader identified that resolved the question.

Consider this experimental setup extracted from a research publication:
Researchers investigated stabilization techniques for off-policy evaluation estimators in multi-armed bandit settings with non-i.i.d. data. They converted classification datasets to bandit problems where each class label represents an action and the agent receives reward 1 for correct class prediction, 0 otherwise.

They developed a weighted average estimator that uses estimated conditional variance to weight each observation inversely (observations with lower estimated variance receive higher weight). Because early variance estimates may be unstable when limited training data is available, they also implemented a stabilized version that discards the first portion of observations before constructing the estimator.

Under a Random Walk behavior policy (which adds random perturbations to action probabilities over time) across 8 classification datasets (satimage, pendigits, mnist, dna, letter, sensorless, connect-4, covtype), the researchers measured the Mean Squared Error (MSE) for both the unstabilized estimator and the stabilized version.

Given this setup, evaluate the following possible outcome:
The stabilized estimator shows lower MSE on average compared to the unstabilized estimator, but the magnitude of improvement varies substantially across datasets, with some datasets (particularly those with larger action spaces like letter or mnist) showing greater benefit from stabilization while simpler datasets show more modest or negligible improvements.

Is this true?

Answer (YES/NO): NO